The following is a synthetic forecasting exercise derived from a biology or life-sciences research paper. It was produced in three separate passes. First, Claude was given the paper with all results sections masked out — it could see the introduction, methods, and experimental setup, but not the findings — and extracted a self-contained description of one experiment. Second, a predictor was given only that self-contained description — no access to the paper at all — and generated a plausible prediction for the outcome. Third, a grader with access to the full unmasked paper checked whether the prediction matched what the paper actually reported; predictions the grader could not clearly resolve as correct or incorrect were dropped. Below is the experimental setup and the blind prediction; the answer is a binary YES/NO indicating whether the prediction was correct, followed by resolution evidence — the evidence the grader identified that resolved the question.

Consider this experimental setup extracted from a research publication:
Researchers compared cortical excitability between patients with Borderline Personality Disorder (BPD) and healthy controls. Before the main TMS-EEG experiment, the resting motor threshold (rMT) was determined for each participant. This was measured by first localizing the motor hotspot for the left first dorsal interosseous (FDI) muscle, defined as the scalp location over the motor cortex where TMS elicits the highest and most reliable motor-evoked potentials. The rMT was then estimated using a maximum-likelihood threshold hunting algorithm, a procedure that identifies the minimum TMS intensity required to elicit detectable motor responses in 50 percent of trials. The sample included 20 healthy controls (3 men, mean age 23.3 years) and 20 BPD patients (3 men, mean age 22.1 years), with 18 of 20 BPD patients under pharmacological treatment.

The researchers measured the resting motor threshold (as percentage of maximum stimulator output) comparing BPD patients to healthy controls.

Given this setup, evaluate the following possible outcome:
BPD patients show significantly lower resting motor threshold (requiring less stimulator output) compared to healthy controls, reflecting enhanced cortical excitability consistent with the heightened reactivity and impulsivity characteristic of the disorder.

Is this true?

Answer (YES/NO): NO